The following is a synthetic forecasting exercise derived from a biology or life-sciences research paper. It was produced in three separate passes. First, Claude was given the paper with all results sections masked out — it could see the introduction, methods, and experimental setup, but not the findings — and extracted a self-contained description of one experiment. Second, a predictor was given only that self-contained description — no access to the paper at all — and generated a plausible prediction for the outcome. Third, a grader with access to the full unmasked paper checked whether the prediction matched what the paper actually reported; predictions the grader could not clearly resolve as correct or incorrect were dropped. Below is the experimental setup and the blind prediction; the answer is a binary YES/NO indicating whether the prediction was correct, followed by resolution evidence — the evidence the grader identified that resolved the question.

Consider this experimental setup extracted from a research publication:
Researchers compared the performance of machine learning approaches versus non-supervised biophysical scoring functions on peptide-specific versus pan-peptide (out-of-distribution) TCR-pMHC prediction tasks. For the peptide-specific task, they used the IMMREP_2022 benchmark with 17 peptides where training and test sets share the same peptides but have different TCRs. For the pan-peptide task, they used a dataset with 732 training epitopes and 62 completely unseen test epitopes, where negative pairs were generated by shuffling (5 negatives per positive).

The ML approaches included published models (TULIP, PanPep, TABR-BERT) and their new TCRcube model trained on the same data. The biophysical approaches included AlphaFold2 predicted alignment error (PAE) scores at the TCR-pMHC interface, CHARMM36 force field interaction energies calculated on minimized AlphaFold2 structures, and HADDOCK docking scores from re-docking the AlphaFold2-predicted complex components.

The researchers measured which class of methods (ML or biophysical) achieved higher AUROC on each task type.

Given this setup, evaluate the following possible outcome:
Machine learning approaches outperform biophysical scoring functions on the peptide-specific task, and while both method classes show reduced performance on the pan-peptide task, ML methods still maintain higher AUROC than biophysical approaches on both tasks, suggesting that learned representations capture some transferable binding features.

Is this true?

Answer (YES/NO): NO